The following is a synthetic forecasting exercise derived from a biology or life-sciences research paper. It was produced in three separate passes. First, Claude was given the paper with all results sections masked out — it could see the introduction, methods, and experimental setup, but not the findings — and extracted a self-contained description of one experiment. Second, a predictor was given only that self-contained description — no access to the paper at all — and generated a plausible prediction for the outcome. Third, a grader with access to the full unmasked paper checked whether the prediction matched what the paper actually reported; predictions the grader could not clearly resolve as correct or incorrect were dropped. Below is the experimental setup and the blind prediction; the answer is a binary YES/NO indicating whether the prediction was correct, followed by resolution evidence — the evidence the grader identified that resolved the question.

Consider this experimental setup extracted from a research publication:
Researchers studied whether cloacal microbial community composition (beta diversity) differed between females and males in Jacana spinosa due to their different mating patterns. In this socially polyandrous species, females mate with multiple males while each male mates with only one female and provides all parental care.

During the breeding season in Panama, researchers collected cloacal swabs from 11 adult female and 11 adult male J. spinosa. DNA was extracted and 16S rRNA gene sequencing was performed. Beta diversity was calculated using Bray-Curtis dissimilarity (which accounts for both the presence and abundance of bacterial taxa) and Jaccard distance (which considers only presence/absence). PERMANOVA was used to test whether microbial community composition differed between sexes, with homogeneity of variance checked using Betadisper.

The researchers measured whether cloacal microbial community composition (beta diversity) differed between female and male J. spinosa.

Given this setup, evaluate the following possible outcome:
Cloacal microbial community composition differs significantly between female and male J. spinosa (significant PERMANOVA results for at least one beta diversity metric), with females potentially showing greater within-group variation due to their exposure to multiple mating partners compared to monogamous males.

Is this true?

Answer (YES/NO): NO